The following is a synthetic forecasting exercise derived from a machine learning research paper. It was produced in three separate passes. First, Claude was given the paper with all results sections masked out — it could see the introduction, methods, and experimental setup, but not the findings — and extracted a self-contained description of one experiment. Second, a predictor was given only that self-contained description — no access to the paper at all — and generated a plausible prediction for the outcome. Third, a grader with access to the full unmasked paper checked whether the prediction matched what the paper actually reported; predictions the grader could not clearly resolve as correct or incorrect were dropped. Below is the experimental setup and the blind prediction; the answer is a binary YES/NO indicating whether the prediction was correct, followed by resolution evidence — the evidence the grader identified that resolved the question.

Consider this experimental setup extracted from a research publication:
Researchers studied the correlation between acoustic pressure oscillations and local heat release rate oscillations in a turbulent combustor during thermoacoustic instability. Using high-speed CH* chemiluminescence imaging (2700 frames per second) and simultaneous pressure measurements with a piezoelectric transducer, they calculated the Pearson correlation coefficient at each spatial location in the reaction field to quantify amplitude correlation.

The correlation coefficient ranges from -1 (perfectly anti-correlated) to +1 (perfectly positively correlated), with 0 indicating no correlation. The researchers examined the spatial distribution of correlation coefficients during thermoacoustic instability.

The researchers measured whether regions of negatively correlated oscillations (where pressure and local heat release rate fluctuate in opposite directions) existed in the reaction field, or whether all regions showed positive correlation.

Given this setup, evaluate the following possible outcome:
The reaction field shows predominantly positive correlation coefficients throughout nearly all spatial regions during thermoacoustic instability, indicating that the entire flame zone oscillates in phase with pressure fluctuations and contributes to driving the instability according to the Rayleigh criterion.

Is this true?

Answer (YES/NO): NO